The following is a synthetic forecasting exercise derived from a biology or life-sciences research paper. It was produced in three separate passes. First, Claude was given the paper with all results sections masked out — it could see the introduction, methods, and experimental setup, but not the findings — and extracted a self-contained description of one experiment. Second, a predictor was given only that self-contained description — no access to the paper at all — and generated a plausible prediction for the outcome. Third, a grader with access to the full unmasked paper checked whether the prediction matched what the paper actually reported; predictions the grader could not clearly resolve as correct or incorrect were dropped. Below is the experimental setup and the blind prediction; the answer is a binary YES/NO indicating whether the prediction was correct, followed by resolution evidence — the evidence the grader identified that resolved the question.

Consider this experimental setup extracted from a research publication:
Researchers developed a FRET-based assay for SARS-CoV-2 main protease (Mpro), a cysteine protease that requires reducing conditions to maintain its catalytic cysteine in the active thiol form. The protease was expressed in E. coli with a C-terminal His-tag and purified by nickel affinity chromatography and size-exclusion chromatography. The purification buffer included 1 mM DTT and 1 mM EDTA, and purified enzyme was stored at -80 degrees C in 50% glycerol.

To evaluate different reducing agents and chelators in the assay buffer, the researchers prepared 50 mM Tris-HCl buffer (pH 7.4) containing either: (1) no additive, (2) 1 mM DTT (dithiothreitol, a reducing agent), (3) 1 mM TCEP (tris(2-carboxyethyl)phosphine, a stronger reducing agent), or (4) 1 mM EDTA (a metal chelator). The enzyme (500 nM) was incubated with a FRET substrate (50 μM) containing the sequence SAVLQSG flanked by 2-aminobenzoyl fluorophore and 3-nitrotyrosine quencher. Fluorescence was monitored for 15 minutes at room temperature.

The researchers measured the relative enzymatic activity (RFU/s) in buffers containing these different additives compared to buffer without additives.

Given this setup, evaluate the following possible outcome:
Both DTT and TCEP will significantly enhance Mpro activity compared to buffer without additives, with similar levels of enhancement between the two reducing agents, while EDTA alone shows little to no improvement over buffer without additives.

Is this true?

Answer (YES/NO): NO